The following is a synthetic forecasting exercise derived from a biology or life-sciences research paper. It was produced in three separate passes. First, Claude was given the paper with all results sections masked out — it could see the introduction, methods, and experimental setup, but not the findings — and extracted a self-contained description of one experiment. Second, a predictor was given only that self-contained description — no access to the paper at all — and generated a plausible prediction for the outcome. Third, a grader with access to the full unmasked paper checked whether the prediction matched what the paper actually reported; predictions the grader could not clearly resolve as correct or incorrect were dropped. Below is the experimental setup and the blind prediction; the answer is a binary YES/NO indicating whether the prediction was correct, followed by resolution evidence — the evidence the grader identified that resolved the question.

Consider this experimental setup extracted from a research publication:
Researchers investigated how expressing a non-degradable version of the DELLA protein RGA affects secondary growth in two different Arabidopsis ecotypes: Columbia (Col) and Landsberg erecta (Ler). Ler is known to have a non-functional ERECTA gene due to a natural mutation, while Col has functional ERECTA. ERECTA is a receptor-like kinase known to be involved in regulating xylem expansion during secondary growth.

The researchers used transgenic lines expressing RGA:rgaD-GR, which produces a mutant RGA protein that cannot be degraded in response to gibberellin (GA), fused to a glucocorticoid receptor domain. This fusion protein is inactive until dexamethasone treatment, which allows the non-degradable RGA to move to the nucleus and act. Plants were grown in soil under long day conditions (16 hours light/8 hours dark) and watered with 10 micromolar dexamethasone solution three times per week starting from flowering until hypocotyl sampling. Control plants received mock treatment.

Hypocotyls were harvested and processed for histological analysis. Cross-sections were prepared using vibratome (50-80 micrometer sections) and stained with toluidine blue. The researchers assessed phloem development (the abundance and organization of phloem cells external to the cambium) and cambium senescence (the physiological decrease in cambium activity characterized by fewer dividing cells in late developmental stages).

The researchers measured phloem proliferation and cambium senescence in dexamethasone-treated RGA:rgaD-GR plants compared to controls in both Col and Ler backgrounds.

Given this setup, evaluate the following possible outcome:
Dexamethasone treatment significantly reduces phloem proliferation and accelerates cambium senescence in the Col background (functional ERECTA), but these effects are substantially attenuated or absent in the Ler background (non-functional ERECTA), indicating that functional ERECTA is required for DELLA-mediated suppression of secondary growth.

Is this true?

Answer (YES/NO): NO